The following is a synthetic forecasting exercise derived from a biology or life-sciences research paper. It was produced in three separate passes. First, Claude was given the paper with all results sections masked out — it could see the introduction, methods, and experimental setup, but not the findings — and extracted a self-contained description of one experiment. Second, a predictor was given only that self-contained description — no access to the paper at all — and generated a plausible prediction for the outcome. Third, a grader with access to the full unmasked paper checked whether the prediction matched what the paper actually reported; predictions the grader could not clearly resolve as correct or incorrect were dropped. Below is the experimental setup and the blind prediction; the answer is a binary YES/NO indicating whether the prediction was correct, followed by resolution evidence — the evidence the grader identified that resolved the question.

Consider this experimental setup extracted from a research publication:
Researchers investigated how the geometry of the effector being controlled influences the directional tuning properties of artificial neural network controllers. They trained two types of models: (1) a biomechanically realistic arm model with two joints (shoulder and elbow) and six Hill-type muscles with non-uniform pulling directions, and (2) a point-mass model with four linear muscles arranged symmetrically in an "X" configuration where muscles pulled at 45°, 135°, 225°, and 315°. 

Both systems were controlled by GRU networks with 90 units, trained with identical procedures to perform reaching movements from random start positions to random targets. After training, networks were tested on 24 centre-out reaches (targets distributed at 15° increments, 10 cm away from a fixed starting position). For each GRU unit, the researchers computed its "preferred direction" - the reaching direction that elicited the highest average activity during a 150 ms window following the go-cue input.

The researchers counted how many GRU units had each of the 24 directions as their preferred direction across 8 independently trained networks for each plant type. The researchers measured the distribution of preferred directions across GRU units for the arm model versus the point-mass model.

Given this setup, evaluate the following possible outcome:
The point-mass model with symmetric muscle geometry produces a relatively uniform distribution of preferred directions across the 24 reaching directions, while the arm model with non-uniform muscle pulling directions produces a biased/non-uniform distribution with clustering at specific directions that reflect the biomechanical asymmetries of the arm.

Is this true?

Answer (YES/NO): YES